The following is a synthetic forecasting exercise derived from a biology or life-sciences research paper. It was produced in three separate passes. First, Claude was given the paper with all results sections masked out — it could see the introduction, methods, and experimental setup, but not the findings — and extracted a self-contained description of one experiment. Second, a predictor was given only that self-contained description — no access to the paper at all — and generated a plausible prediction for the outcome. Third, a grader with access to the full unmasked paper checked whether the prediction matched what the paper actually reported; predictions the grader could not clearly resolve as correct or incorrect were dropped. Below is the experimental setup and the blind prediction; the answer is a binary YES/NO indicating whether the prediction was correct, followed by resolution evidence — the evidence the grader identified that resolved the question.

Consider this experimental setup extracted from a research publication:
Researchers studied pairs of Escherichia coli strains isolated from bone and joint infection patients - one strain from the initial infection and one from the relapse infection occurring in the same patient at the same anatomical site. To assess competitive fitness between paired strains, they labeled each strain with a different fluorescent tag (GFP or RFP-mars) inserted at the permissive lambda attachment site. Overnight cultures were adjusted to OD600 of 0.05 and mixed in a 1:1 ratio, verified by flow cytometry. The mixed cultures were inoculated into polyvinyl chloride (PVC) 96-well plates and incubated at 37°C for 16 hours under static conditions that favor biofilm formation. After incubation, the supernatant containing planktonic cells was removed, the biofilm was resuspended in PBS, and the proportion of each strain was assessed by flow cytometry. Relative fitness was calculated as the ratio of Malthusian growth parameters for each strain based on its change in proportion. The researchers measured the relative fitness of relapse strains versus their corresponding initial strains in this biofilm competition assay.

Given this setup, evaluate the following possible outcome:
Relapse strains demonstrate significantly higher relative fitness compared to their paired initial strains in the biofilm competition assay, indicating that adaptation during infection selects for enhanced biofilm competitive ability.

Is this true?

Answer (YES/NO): NO